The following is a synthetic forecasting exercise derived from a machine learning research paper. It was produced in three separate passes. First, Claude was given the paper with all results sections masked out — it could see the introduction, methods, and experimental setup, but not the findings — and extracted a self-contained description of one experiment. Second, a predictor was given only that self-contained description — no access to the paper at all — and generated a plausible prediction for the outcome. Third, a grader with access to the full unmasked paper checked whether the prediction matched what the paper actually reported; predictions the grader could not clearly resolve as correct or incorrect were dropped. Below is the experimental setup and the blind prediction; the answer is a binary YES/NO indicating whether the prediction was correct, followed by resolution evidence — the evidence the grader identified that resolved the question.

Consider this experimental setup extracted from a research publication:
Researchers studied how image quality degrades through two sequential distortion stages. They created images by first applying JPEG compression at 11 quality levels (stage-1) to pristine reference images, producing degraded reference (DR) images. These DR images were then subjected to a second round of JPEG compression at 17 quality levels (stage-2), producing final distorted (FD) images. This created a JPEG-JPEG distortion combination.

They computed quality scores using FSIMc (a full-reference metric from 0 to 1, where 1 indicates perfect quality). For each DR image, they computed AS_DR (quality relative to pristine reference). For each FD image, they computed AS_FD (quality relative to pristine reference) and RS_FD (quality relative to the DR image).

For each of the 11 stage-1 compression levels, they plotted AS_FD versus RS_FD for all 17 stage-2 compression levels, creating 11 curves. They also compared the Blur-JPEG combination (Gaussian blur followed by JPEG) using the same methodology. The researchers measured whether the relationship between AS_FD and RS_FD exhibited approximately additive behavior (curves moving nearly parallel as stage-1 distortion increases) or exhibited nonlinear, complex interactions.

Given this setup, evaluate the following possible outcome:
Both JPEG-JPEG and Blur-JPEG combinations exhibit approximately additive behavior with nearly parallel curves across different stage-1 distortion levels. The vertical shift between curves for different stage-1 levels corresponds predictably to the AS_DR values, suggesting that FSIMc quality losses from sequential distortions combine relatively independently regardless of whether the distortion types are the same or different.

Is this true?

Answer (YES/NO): YES